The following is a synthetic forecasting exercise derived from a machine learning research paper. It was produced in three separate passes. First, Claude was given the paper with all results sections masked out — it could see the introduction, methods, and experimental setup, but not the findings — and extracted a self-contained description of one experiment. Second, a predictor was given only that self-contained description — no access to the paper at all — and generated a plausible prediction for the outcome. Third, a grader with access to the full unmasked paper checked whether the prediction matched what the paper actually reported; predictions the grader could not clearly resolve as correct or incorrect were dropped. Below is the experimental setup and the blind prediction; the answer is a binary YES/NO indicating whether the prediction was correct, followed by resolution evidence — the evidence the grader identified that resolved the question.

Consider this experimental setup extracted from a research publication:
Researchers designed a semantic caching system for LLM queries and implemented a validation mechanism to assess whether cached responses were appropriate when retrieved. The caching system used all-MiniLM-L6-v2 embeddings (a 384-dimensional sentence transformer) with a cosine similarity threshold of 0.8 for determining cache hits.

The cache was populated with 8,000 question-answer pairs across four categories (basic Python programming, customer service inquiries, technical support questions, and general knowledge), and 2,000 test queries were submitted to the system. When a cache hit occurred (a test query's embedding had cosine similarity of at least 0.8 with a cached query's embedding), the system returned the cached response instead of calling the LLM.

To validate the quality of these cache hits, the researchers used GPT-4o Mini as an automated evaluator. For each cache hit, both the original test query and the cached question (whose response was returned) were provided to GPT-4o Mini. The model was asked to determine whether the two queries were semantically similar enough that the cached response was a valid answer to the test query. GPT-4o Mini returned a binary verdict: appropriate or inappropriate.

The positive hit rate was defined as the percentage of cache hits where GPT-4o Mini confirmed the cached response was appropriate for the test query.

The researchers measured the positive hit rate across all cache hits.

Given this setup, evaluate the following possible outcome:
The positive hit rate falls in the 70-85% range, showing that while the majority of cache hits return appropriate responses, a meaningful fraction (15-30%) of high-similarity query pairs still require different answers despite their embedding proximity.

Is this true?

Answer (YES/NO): NO